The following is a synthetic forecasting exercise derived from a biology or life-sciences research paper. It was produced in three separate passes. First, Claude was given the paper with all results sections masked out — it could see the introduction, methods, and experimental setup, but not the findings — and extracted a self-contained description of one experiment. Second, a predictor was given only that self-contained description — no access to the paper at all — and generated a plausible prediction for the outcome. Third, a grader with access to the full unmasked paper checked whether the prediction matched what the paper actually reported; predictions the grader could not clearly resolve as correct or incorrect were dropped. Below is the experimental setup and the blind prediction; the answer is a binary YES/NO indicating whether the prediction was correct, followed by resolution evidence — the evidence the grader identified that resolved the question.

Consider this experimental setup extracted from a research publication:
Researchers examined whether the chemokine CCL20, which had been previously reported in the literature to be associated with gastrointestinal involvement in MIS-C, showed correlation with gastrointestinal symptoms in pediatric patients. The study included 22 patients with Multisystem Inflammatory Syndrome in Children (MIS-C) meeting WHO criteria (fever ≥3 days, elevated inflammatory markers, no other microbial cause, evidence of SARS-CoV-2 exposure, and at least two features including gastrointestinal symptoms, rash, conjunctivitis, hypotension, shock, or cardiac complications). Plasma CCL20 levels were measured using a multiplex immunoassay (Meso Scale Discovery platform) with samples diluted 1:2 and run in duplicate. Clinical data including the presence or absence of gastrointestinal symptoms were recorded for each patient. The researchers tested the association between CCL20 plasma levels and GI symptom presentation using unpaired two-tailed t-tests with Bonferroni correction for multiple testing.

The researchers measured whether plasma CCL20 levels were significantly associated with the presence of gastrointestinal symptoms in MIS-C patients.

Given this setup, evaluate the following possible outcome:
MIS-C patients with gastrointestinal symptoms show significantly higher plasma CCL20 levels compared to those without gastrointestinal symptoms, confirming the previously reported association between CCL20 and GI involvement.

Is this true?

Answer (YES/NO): NO